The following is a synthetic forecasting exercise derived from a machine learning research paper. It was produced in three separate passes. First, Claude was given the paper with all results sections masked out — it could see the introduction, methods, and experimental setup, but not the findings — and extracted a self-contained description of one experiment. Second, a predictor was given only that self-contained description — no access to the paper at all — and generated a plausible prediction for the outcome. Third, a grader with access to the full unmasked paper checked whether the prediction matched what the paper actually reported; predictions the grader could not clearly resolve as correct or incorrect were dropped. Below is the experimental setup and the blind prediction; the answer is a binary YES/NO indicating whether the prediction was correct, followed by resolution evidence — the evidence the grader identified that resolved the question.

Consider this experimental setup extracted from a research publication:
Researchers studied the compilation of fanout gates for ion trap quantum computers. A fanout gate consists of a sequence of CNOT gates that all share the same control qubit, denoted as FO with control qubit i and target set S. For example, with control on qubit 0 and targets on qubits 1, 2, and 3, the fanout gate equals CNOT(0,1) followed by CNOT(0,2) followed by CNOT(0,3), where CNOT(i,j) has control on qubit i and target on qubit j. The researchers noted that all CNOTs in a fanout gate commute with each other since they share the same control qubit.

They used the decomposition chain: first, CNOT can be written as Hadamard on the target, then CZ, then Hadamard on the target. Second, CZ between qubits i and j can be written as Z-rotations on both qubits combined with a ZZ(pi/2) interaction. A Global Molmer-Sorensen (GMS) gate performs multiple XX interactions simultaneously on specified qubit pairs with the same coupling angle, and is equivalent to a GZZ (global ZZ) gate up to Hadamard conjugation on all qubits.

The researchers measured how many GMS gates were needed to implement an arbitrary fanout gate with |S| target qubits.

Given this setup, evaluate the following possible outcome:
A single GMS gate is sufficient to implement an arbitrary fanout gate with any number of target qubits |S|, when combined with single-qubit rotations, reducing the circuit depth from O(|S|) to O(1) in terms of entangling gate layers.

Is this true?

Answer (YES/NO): YES